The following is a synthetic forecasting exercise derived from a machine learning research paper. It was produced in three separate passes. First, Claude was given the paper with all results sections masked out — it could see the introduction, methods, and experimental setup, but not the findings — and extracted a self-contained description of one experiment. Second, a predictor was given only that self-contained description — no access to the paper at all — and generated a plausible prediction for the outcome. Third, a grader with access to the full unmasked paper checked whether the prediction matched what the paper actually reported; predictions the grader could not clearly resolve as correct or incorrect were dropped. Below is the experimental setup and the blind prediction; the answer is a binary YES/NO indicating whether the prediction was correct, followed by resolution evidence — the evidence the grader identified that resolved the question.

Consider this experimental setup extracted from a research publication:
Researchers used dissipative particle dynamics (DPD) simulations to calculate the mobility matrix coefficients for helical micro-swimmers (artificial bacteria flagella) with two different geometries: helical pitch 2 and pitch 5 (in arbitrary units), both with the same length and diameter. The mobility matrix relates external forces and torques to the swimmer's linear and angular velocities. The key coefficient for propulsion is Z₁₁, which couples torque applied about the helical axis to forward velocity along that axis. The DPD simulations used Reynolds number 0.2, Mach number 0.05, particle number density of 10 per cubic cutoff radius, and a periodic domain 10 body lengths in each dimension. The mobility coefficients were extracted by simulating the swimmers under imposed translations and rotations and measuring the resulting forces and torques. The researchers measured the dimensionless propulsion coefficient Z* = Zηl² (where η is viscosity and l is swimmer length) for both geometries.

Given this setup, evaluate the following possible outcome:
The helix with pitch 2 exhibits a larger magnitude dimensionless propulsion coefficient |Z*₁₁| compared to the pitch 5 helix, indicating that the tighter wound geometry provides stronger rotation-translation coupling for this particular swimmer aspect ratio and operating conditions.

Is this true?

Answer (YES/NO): NO